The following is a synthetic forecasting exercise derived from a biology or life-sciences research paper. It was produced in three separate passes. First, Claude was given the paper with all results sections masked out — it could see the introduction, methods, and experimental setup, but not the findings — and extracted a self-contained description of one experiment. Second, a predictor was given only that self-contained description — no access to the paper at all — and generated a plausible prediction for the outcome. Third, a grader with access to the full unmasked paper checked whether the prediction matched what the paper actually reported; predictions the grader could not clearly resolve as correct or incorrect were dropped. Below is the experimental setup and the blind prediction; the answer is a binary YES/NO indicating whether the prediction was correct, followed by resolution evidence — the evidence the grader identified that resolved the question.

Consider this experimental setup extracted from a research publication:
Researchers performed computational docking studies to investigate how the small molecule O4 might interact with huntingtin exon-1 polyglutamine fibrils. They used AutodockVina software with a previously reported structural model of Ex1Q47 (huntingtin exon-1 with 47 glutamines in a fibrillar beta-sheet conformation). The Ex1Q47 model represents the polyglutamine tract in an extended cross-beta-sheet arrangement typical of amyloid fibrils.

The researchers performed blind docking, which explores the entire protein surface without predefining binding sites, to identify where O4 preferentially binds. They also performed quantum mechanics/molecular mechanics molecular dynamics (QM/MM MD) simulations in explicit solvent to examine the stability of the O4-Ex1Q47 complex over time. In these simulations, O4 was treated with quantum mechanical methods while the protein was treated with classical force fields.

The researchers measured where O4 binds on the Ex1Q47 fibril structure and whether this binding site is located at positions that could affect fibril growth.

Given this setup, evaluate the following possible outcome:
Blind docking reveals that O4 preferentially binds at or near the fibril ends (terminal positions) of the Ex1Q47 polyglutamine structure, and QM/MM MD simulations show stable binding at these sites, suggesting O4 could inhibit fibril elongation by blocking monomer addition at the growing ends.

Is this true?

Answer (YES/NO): NO